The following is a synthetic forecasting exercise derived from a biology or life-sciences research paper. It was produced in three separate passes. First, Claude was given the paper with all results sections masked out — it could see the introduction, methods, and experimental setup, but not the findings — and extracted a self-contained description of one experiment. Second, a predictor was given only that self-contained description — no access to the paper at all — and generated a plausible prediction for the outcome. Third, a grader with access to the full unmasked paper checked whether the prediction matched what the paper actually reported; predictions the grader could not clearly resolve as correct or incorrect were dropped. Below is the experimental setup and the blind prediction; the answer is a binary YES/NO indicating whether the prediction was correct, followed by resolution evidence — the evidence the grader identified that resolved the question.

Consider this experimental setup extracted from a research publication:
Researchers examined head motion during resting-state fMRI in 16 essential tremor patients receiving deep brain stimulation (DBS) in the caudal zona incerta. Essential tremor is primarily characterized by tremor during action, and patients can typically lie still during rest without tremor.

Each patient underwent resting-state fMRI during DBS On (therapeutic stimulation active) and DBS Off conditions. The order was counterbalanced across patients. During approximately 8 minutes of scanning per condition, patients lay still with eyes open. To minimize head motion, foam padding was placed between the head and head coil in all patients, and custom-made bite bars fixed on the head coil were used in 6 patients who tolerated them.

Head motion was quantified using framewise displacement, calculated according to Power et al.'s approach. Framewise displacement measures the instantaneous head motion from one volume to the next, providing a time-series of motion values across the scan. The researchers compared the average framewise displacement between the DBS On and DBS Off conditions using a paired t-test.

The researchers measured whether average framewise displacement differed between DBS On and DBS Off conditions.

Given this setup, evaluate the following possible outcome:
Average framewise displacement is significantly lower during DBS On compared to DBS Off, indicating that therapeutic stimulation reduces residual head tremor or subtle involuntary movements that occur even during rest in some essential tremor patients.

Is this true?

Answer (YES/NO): NO